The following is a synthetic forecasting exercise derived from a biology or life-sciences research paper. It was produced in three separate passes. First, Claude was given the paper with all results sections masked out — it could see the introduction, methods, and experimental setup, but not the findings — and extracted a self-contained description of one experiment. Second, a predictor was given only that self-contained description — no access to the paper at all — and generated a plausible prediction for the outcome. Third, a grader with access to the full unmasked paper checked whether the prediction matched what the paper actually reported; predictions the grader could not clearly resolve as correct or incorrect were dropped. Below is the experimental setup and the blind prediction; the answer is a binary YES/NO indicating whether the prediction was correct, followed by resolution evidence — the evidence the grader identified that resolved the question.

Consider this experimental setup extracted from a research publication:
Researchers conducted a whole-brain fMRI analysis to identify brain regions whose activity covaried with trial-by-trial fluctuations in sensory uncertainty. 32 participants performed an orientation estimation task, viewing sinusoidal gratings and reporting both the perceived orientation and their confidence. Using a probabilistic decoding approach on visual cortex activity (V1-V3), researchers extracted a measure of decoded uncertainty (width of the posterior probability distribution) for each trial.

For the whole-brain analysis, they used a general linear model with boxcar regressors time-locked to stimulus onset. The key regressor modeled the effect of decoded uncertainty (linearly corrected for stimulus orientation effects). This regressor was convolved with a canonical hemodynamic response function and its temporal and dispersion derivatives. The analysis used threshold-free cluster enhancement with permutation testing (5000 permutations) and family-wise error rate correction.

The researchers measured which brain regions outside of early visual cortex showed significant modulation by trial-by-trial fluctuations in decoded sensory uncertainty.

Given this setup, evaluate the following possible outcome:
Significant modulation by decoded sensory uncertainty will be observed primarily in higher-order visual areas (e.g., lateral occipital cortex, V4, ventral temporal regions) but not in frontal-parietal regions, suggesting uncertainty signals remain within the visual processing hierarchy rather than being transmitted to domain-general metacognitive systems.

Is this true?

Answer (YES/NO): NO